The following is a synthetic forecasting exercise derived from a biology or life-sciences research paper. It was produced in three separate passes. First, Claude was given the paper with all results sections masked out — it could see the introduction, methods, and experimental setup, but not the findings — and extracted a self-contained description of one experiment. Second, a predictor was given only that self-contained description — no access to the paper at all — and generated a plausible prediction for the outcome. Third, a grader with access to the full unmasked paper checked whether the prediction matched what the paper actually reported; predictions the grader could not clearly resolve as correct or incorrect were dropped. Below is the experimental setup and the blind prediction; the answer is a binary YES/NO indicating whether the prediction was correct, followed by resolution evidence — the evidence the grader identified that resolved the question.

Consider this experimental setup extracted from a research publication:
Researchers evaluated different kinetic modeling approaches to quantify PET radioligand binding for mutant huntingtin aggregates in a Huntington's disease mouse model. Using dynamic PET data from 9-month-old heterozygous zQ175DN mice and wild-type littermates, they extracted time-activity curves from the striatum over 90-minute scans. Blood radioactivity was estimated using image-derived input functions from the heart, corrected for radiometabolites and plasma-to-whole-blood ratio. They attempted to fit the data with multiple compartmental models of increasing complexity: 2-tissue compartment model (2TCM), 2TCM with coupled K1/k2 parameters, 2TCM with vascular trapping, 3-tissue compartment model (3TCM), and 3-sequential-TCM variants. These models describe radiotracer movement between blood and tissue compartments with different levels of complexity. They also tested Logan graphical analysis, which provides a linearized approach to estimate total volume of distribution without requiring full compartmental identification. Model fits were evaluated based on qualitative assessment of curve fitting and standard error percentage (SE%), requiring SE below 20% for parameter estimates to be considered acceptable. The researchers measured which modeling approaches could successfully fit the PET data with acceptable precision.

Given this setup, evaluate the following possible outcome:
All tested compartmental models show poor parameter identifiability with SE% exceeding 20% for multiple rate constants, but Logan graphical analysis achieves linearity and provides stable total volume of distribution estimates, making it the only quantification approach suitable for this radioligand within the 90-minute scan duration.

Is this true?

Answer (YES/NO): YES